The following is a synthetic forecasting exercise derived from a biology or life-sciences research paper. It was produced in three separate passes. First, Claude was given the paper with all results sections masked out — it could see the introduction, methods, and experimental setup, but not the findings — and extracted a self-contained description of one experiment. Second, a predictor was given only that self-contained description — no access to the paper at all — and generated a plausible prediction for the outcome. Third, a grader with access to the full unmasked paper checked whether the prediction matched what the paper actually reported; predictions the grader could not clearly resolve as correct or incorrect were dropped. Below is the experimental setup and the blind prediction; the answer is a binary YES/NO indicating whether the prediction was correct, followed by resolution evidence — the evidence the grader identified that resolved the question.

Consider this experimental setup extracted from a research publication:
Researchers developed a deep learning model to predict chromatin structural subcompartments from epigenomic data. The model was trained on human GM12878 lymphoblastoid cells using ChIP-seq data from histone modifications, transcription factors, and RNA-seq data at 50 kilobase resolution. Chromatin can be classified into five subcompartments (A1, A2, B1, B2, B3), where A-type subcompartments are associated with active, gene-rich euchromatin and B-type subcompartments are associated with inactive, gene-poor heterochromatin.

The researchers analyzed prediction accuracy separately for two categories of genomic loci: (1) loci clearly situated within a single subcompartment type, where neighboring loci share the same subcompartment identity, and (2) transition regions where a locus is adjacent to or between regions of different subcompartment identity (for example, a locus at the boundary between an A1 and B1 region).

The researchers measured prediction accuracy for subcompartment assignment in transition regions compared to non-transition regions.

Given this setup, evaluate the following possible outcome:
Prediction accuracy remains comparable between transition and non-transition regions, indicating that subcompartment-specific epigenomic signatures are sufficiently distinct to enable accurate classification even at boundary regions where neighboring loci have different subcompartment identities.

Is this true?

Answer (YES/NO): NO